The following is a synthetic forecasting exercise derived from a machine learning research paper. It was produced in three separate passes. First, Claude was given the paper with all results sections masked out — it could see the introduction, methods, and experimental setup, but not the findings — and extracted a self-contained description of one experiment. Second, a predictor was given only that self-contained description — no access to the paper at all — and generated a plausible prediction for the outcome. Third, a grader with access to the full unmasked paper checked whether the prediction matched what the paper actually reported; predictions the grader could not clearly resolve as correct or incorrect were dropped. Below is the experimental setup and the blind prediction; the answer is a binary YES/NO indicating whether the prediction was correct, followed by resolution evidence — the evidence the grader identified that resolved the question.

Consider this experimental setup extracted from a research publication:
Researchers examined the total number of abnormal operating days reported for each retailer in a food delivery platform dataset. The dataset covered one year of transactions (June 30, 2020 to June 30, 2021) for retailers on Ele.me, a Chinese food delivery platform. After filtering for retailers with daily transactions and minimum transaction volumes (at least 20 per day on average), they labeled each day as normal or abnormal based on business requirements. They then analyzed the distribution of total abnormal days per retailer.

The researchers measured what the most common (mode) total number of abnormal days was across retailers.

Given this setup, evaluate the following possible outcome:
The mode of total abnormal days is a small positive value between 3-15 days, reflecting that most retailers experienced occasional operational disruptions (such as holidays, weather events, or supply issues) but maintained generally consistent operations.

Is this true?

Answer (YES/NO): YES